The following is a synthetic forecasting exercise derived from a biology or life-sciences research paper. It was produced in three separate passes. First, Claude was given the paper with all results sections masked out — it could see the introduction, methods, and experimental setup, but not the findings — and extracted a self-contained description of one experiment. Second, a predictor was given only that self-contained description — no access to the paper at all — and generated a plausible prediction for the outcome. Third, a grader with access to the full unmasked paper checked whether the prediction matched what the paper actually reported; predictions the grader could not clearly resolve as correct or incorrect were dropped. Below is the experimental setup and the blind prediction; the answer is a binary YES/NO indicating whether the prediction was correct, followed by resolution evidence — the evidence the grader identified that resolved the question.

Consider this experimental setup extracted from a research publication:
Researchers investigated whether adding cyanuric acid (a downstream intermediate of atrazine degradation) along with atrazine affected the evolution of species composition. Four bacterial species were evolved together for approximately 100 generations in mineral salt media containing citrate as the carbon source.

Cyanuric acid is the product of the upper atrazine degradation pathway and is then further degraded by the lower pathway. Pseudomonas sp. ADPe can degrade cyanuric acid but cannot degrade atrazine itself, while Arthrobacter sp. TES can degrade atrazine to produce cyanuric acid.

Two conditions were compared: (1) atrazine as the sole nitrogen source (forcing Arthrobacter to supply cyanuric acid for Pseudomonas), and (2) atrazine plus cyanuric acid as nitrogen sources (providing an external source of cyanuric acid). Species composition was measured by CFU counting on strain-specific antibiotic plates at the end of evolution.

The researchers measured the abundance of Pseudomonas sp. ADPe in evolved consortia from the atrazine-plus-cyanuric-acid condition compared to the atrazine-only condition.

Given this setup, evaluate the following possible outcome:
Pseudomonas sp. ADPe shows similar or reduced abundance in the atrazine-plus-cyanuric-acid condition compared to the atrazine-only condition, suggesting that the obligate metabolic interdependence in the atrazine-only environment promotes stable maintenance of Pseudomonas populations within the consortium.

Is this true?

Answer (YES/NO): YES